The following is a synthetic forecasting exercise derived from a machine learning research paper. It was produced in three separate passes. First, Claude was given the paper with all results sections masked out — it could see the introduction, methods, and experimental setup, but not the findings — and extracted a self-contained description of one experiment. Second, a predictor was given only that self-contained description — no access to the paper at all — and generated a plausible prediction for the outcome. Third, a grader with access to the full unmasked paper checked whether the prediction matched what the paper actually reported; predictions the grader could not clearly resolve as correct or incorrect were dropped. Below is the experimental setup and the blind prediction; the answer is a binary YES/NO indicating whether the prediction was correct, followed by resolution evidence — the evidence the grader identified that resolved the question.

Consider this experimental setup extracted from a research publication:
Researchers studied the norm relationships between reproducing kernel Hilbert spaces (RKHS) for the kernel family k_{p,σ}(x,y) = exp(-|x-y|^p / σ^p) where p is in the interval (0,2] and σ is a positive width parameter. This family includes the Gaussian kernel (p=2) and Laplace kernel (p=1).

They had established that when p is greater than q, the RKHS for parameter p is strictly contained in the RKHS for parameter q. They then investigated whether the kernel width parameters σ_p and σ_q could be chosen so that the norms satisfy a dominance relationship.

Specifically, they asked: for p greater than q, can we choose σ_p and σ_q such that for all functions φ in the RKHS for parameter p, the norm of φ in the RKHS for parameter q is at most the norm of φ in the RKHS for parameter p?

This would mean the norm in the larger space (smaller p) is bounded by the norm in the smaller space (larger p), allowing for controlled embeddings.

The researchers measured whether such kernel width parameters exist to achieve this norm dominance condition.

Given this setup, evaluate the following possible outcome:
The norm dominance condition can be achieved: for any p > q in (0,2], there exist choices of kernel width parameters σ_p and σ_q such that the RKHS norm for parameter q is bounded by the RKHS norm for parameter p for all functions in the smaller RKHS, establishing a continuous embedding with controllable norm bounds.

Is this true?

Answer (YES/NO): YES